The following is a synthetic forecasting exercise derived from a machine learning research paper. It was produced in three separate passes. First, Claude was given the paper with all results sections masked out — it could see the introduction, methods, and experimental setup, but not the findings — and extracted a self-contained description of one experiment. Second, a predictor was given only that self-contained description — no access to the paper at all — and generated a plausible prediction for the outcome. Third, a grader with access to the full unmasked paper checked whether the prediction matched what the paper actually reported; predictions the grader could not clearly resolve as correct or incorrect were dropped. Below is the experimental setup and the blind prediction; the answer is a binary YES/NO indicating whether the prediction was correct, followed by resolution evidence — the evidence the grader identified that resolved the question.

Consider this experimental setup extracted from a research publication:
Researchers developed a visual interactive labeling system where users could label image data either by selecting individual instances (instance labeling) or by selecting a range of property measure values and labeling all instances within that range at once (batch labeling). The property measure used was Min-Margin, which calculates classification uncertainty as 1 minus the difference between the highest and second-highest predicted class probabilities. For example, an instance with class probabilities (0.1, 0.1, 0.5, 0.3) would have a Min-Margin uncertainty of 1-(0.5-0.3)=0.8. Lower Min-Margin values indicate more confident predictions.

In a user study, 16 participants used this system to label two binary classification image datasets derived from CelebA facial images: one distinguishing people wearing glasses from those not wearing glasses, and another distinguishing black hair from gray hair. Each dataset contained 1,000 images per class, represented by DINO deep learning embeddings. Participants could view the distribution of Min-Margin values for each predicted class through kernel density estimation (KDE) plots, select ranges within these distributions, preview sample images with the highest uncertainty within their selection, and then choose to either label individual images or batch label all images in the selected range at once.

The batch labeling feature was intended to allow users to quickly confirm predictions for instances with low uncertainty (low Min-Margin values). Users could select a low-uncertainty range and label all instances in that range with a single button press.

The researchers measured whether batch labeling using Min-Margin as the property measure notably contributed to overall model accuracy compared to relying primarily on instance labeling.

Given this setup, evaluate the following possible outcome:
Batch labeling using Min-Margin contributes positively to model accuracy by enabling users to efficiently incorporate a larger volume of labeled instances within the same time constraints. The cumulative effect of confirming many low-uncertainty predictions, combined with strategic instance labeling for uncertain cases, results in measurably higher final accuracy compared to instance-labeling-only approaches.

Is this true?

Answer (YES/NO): NO